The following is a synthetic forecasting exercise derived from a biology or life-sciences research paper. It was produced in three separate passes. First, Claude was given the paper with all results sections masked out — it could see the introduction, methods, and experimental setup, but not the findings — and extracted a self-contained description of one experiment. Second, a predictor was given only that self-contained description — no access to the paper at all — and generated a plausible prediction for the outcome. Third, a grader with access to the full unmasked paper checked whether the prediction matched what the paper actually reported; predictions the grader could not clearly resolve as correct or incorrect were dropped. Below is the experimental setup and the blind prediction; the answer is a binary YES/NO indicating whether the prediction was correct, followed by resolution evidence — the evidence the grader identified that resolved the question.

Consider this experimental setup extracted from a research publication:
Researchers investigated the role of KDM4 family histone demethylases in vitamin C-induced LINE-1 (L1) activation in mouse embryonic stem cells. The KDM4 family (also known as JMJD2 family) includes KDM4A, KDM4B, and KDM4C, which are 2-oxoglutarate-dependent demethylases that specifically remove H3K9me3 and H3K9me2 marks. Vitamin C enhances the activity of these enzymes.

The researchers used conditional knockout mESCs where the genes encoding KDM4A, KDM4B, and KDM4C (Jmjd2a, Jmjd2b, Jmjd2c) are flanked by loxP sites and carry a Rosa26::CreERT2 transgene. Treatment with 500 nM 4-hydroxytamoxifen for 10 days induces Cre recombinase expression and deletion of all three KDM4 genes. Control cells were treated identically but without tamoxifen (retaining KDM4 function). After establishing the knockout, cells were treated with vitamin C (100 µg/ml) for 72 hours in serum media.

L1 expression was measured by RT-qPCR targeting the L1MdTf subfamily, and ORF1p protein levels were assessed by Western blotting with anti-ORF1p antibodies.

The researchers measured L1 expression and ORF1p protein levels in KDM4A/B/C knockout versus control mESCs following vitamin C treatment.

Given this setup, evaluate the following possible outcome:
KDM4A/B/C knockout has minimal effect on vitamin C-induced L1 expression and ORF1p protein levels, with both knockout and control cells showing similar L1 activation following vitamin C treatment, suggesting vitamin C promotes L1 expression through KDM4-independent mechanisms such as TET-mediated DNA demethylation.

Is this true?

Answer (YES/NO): NO